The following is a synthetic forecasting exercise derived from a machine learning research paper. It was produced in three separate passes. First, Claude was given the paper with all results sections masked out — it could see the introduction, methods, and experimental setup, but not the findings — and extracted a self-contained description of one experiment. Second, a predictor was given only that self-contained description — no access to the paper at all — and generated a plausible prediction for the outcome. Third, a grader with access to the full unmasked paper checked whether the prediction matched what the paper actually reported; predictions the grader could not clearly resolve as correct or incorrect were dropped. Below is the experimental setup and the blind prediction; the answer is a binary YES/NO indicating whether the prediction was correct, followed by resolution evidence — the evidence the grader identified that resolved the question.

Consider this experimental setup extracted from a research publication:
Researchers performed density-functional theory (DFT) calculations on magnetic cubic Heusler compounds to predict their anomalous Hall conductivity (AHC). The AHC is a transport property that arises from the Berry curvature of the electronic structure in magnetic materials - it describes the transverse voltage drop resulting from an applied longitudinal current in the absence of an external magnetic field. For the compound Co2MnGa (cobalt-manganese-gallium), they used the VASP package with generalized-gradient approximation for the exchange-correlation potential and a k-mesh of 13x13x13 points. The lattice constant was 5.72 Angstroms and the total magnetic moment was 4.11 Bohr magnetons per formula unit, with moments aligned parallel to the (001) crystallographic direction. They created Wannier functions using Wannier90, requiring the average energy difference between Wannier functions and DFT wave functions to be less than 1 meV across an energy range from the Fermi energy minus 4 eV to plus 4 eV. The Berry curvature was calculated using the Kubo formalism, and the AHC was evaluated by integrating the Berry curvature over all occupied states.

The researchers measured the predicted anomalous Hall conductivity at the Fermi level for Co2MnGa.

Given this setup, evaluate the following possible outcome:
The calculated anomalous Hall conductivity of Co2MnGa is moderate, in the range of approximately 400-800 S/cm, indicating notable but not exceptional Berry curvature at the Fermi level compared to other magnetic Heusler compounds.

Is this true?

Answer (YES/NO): NO